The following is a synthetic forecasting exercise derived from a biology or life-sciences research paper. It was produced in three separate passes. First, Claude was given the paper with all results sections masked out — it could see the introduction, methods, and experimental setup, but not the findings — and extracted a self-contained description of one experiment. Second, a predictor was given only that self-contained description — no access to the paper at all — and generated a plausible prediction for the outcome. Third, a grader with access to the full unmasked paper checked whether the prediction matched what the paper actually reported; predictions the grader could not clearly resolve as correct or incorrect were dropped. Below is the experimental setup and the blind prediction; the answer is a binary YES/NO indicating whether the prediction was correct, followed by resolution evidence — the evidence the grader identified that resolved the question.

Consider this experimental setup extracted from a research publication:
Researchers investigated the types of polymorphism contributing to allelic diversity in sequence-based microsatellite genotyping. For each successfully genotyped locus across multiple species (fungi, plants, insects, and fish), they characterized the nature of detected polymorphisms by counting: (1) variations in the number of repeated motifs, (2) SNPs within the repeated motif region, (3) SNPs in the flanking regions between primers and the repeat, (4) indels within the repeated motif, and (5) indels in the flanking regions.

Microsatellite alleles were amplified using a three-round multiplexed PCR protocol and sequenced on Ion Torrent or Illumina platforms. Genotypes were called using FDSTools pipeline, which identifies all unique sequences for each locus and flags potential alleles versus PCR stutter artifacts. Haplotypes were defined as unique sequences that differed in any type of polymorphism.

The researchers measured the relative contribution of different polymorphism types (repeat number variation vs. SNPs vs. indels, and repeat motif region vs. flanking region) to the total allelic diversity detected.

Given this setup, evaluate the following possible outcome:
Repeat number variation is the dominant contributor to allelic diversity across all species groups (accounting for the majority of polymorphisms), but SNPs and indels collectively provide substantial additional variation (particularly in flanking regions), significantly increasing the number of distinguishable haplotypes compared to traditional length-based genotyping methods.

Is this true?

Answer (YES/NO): NO